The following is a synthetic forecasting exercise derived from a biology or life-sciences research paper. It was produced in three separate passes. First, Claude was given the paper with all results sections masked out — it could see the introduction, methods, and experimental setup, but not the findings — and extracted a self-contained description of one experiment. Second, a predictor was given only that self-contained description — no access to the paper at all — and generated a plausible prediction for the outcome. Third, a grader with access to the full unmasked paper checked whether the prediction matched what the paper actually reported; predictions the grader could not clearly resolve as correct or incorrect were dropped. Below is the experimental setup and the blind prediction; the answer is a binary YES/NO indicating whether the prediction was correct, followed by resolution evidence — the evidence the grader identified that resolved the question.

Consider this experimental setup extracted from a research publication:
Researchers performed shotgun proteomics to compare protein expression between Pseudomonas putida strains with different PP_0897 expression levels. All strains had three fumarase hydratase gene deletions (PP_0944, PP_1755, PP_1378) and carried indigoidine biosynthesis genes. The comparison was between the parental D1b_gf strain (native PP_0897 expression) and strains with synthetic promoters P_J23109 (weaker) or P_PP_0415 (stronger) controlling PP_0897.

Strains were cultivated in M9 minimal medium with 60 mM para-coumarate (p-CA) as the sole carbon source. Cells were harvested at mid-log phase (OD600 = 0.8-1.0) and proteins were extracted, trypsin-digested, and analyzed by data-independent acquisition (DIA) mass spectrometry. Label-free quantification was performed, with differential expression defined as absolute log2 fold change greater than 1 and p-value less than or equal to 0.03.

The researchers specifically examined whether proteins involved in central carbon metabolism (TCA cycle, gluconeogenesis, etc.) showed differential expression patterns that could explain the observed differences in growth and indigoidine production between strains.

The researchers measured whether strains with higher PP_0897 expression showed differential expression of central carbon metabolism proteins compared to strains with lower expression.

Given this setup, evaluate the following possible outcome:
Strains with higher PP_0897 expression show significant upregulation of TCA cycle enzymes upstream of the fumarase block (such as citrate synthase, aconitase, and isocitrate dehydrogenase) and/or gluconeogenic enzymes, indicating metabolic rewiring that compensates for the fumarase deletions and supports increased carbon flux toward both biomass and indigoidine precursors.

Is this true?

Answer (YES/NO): NO